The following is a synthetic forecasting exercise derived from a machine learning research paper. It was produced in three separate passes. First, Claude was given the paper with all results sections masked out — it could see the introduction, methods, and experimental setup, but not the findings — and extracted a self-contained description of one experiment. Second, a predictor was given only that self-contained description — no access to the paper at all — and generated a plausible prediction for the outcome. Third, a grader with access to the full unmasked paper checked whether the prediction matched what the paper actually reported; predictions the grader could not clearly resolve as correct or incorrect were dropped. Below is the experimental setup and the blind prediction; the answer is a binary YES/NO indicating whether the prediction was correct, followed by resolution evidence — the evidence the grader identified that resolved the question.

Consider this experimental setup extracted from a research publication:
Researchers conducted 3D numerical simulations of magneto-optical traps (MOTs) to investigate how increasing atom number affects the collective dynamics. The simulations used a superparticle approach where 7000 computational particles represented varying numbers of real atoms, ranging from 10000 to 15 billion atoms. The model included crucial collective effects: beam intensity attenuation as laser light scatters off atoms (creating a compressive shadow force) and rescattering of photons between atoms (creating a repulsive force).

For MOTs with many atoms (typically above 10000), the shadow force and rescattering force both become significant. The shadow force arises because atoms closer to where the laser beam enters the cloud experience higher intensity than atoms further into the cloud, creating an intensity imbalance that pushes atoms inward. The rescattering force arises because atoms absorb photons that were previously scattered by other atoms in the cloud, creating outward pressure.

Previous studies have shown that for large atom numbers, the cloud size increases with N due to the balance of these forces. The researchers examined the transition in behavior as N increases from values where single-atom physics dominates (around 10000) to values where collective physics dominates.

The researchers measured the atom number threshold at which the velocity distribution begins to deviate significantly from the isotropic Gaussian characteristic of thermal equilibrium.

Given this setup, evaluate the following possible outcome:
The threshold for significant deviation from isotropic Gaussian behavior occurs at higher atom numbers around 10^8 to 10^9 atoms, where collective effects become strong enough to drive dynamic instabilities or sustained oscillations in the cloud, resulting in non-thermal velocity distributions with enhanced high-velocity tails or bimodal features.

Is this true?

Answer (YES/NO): NO